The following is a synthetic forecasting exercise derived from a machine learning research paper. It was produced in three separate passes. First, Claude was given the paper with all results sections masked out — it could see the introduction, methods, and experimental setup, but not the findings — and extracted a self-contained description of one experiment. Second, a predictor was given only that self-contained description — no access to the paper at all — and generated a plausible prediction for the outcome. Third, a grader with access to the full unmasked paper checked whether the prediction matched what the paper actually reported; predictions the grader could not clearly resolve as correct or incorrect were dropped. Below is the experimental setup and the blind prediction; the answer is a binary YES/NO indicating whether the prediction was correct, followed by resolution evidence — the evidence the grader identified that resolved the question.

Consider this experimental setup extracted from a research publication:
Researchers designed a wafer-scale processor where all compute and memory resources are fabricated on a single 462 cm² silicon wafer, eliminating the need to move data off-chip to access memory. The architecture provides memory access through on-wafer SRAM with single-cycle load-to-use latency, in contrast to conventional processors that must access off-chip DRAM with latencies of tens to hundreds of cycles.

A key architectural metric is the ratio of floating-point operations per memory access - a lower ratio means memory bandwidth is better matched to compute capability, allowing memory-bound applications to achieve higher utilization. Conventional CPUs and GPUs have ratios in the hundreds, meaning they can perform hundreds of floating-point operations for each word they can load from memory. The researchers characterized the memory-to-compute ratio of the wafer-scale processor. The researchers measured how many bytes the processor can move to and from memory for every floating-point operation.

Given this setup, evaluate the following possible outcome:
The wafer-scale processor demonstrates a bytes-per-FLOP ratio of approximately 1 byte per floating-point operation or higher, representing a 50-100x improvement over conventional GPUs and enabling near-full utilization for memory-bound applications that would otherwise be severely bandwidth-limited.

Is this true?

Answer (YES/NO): NO